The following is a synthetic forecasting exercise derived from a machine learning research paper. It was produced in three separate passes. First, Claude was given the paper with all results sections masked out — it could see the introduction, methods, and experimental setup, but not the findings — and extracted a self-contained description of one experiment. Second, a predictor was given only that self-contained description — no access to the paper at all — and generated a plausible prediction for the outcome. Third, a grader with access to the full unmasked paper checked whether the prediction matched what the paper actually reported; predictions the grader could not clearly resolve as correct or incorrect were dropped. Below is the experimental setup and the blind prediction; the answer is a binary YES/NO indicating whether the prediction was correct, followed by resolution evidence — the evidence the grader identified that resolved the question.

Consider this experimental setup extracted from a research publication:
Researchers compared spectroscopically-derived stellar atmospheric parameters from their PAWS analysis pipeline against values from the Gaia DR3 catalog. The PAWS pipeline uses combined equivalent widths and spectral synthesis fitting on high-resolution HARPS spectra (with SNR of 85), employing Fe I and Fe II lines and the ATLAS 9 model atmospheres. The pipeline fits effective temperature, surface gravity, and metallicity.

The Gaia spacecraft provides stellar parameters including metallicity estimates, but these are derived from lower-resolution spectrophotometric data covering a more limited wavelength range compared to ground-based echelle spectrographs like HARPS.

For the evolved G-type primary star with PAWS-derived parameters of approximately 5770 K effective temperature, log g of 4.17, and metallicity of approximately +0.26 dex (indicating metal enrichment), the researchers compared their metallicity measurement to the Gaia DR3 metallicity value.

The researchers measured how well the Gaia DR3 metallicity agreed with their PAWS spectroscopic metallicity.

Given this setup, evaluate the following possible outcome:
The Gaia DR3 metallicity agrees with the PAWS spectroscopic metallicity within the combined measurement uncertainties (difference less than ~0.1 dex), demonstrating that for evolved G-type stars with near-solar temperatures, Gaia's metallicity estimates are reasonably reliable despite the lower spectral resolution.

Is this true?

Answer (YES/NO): NO